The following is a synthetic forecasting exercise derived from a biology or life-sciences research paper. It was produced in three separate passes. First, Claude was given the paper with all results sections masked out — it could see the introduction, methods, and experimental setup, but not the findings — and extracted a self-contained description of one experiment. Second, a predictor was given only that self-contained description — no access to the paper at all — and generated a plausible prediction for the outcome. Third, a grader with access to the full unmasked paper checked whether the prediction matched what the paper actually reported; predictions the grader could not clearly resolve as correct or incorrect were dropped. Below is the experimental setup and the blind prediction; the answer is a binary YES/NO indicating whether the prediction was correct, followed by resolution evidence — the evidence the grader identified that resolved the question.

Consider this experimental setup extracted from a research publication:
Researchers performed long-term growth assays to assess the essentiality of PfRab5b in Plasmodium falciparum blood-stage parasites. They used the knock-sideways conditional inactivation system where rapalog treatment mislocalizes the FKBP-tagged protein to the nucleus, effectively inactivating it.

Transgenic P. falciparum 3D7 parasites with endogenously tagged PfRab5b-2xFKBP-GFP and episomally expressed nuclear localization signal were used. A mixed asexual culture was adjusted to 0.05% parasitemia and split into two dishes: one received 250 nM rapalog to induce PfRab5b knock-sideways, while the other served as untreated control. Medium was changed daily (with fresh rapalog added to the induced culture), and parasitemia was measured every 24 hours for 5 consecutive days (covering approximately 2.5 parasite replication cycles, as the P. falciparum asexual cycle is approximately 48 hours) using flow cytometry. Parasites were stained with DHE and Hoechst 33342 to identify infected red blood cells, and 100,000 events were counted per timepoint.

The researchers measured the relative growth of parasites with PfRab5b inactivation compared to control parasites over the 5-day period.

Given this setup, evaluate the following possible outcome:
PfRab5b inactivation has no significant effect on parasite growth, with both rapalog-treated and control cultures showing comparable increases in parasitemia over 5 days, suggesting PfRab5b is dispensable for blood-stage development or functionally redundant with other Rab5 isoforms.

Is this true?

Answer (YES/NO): NO